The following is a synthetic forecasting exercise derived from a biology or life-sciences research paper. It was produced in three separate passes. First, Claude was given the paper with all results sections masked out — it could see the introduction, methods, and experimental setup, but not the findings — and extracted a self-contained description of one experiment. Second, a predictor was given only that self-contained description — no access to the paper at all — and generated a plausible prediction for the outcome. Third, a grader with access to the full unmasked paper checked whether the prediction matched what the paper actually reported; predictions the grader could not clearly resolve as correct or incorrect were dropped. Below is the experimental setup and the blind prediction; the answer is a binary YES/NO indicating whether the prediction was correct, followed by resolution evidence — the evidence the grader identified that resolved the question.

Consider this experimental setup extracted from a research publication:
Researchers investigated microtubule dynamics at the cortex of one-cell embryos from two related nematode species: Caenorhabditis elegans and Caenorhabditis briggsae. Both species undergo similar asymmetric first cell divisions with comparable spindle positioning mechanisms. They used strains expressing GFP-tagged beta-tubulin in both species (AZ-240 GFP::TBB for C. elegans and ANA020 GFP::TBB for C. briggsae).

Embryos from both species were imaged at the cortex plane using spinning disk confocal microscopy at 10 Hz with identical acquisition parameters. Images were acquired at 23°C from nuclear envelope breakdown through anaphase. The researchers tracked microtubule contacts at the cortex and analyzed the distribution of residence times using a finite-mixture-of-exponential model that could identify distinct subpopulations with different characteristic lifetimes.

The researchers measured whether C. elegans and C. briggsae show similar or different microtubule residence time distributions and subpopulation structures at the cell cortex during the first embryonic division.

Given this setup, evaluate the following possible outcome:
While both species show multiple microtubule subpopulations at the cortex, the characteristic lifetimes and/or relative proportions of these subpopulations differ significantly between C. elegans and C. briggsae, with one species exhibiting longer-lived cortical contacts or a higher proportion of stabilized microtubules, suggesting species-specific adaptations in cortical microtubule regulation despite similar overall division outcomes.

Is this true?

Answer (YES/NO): NO